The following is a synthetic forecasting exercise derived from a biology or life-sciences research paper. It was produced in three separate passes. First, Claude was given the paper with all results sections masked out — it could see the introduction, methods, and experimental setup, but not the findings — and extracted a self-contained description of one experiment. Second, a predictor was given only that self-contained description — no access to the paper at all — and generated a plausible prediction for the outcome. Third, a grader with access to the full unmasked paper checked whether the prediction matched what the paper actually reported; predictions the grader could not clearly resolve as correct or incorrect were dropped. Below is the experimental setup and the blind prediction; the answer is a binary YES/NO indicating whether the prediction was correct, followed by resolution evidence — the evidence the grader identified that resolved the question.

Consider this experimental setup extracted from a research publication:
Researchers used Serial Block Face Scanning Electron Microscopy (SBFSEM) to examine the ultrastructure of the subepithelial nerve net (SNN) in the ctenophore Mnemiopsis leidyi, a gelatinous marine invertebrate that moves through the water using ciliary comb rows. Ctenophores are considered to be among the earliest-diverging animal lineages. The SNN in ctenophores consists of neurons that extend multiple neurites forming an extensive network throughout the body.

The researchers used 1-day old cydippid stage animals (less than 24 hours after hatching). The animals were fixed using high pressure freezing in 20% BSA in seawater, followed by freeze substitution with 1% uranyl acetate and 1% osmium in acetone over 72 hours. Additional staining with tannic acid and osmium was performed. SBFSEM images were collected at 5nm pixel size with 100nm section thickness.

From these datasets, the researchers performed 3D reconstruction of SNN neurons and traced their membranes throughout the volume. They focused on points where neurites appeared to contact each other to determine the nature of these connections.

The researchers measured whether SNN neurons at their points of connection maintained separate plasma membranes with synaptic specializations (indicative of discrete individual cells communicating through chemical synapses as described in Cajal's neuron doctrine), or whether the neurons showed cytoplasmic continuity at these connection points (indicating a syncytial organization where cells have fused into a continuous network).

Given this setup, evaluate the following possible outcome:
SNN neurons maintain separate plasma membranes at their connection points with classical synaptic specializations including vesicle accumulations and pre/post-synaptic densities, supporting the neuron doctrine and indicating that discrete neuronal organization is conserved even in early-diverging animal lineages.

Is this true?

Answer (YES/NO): NO